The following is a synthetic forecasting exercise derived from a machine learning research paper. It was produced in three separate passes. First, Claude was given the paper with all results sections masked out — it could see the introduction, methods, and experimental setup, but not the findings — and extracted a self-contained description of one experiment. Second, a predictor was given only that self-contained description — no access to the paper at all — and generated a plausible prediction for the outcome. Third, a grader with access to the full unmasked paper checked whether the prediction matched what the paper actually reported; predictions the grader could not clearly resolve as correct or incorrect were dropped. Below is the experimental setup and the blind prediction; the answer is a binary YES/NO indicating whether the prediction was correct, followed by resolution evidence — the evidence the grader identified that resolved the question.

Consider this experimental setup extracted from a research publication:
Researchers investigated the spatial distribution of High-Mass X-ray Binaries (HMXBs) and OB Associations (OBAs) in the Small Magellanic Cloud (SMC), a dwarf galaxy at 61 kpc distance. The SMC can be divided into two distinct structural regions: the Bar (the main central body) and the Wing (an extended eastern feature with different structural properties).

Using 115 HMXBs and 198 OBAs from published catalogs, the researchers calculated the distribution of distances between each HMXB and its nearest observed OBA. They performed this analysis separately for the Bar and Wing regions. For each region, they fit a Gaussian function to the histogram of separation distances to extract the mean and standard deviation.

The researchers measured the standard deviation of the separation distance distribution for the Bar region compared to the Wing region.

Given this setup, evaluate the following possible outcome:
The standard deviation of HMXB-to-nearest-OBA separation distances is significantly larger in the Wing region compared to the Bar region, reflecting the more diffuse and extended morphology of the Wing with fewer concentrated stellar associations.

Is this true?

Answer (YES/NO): YES